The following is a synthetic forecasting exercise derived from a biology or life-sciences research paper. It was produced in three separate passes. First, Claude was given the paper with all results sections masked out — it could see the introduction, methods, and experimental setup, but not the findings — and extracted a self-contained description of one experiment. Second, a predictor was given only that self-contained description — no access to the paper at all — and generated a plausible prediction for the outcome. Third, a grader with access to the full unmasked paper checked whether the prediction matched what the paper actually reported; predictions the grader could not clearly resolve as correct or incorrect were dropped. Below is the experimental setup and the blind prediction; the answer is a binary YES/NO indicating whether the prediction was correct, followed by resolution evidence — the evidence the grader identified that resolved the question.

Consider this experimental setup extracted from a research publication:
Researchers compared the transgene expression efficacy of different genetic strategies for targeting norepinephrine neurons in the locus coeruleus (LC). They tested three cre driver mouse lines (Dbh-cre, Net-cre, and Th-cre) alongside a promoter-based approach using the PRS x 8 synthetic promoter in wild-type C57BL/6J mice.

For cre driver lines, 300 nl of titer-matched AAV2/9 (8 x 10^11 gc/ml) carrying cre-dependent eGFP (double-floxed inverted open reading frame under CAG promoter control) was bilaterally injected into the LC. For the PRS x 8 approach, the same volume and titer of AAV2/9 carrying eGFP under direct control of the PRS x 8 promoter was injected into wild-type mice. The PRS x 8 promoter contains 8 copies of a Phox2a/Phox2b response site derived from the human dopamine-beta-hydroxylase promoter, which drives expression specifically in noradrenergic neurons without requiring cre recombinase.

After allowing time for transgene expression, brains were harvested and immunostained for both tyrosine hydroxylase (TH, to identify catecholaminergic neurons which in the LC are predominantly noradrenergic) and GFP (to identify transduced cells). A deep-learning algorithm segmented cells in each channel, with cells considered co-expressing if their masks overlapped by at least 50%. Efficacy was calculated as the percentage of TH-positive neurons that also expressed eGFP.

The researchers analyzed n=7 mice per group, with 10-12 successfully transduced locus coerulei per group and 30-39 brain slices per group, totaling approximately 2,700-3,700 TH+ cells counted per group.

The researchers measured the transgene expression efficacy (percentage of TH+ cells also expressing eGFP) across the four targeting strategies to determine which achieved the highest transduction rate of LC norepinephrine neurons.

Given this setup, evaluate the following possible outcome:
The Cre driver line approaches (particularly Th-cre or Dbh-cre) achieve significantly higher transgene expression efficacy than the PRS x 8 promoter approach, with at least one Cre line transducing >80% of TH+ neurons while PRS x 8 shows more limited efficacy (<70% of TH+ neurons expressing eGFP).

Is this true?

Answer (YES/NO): NO